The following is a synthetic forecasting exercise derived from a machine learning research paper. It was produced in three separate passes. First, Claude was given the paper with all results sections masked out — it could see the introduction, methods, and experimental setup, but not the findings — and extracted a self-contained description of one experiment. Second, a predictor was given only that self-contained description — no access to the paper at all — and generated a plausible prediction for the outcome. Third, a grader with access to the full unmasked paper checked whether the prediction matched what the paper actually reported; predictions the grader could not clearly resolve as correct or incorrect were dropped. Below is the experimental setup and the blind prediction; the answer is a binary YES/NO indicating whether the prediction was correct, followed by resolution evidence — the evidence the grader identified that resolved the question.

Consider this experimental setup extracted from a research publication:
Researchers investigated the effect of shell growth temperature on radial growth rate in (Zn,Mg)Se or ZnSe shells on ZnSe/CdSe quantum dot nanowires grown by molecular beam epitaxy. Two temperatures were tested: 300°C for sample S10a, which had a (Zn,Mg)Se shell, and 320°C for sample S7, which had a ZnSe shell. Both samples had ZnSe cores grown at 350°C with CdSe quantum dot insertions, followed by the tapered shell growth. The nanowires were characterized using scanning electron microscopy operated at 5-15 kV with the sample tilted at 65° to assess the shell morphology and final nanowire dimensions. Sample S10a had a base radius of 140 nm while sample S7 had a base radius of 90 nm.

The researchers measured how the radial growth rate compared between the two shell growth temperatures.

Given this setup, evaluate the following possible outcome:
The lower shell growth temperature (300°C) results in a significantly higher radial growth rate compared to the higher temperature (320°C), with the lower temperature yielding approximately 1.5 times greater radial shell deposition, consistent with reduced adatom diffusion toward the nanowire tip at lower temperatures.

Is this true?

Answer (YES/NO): NO